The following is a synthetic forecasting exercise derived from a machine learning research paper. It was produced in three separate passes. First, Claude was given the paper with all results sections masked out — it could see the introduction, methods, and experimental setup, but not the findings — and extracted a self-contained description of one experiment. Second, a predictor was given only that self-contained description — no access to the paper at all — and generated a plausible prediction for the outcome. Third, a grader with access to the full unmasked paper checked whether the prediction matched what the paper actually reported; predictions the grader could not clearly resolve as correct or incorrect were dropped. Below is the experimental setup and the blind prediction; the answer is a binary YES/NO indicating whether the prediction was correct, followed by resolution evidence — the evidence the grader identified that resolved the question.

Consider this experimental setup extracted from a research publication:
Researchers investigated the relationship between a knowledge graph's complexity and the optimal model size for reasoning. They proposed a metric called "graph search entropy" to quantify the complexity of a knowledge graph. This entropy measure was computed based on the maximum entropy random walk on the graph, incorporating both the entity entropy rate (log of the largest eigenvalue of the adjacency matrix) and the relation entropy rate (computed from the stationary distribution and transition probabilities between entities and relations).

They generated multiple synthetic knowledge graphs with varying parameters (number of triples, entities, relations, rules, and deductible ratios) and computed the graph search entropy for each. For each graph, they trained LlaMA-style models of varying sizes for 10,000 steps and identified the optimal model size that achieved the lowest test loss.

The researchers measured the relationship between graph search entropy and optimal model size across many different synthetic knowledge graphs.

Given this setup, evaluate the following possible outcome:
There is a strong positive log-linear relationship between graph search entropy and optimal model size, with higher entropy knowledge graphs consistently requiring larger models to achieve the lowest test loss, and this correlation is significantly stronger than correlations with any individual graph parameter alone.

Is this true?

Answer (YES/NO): NO